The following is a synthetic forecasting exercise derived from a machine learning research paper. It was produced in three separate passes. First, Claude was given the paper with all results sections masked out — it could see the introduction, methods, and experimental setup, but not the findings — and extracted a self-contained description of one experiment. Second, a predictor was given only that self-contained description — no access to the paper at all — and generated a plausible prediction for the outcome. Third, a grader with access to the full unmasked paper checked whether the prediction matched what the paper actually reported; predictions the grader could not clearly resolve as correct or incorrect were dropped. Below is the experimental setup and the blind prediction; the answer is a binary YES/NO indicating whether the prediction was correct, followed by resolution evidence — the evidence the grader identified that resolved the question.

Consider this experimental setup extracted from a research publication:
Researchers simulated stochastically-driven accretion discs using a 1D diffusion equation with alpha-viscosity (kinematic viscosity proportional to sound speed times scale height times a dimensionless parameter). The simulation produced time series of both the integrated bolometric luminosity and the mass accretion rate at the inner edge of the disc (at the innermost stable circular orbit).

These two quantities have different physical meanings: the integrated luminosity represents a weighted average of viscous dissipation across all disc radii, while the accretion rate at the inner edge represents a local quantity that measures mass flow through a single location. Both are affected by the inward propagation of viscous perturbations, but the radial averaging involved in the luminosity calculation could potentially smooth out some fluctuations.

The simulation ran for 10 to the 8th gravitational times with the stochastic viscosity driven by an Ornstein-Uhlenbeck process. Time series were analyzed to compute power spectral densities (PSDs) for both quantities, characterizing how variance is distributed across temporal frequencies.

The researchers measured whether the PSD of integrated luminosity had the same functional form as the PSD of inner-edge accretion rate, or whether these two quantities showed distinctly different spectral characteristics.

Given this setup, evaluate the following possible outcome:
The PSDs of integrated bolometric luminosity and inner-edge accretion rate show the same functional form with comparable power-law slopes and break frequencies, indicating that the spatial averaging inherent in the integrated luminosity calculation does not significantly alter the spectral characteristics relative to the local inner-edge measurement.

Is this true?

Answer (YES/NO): NO